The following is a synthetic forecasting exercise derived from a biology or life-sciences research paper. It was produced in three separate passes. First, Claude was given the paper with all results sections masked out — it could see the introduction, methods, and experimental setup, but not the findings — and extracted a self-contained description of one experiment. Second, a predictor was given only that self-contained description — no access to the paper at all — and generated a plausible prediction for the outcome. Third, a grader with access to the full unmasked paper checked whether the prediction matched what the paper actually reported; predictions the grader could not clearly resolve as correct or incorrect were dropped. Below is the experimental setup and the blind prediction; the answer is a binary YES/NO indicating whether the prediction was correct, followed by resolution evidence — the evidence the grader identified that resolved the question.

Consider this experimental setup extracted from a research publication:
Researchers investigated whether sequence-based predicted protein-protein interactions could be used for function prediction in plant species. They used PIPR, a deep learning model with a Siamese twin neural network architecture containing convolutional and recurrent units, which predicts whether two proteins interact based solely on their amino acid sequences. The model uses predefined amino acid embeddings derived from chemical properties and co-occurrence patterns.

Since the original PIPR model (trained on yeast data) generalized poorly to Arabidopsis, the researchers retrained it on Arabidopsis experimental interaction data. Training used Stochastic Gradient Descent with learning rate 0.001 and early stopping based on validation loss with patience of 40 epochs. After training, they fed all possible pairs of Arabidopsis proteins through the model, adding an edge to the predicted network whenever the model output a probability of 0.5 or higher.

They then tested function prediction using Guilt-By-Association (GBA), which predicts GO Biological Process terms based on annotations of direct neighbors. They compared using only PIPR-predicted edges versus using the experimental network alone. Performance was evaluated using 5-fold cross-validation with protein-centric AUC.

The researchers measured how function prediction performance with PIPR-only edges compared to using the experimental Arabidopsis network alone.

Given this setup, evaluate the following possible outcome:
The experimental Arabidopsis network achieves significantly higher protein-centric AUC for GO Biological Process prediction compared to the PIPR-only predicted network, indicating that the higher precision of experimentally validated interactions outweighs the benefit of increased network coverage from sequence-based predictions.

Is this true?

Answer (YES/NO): NO